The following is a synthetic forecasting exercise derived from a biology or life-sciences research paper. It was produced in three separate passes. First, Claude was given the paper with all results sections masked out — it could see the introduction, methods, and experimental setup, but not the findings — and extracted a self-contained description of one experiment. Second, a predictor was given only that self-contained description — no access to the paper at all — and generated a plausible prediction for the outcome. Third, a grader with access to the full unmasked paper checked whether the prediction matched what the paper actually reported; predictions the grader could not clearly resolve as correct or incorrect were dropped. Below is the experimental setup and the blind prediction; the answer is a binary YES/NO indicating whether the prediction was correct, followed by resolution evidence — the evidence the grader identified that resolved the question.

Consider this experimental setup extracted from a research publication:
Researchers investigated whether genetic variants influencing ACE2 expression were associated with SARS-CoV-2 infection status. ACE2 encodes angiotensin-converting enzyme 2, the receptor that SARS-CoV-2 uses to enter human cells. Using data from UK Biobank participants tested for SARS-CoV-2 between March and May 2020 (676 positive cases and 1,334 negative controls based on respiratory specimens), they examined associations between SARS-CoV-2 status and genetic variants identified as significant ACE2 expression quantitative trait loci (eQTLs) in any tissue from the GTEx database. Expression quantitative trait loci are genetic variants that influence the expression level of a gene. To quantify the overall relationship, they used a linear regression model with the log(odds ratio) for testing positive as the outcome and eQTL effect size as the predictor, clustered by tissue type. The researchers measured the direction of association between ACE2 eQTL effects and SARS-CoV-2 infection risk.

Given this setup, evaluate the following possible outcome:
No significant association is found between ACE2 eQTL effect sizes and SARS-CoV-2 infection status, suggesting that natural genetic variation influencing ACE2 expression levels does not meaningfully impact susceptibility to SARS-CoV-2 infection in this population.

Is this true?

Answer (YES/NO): NO